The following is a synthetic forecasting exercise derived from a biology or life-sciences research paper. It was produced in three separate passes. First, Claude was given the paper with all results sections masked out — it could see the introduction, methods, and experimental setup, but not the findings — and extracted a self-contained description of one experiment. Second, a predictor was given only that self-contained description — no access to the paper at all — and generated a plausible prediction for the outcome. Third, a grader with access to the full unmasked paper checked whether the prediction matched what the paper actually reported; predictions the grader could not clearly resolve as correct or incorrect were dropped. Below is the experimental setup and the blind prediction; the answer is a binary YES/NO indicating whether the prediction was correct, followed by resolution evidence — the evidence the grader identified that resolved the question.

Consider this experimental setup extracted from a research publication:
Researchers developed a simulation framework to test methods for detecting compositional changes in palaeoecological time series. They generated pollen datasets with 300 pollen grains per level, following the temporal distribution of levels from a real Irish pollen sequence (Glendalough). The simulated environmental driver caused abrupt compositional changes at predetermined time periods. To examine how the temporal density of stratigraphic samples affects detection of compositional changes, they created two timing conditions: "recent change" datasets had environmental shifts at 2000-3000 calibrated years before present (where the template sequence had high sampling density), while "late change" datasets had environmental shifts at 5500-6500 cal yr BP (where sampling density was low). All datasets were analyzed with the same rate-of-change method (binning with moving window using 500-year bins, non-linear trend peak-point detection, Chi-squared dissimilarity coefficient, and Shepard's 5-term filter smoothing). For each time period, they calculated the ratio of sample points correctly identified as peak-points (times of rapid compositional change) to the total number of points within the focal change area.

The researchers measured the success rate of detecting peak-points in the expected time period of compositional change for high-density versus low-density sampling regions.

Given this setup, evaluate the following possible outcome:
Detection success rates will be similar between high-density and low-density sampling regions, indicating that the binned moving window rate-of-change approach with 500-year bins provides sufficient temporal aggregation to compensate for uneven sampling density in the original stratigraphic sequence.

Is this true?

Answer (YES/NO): NO